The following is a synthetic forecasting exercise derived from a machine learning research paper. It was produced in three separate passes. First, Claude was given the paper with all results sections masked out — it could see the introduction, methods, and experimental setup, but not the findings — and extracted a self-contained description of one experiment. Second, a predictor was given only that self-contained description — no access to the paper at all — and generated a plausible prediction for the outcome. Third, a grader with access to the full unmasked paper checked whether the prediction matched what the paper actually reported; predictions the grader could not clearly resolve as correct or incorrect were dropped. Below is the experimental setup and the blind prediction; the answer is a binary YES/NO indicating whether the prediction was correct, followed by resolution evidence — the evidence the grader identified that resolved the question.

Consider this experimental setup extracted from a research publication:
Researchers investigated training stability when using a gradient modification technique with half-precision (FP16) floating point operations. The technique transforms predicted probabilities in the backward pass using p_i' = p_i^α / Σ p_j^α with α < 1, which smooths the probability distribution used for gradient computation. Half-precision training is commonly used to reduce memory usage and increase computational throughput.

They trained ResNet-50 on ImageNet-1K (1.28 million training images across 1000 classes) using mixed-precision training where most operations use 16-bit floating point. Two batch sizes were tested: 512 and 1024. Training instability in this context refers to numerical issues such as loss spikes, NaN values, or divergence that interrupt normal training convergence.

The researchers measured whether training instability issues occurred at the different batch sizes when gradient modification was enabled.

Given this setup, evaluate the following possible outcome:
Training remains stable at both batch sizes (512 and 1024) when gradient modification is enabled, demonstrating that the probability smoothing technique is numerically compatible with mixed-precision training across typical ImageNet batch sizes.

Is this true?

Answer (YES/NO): NO